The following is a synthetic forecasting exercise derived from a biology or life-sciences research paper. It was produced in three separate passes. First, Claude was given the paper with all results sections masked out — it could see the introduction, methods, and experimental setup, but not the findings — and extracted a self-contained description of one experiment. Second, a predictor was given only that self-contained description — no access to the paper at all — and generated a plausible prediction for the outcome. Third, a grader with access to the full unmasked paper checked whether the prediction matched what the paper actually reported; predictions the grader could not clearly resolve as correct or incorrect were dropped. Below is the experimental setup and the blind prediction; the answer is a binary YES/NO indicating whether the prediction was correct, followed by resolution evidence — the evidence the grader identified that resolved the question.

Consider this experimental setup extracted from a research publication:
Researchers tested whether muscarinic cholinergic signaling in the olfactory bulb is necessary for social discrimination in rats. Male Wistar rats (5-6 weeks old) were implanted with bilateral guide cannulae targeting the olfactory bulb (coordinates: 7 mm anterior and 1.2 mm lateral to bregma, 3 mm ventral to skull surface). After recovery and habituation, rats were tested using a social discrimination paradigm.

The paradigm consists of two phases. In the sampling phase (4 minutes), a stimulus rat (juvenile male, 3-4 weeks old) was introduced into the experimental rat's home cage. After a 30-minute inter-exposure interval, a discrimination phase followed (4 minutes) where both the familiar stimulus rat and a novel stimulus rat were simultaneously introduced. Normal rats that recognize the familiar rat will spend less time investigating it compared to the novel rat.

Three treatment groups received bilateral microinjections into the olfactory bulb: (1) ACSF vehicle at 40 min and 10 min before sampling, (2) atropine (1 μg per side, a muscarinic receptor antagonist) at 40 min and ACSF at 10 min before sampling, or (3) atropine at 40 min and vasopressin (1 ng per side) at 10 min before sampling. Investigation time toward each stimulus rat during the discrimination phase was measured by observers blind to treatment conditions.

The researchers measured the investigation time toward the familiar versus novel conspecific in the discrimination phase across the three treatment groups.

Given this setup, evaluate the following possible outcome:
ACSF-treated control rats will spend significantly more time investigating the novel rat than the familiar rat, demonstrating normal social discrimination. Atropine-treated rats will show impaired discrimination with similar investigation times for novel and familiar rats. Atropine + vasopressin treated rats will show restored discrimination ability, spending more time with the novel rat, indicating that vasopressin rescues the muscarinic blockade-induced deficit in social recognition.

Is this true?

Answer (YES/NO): YES